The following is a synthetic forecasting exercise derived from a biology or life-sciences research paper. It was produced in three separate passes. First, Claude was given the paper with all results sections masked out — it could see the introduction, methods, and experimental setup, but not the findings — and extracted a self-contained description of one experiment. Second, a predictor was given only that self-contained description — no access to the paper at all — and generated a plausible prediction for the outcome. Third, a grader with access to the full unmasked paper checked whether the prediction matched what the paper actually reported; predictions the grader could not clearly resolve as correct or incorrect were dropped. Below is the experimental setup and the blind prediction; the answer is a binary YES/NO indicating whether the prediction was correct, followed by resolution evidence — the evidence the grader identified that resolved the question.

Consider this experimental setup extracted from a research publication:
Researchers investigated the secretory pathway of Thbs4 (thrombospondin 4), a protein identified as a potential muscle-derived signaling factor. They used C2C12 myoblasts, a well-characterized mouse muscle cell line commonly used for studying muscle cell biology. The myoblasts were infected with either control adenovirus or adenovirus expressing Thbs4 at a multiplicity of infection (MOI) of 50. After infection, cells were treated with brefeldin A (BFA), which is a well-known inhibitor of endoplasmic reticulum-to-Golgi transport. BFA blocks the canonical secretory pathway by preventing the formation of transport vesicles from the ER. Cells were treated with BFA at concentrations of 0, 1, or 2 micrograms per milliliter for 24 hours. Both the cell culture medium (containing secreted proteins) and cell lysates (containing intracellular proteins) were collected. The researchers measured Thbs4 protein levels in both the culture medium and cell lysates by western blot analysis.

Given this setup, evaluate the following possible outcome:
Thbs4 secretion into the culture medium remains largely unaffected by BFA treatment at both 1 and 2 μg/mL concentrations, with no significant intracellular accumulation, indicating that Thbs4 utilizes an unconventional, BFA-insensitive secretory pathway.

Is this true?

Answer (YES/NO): NO